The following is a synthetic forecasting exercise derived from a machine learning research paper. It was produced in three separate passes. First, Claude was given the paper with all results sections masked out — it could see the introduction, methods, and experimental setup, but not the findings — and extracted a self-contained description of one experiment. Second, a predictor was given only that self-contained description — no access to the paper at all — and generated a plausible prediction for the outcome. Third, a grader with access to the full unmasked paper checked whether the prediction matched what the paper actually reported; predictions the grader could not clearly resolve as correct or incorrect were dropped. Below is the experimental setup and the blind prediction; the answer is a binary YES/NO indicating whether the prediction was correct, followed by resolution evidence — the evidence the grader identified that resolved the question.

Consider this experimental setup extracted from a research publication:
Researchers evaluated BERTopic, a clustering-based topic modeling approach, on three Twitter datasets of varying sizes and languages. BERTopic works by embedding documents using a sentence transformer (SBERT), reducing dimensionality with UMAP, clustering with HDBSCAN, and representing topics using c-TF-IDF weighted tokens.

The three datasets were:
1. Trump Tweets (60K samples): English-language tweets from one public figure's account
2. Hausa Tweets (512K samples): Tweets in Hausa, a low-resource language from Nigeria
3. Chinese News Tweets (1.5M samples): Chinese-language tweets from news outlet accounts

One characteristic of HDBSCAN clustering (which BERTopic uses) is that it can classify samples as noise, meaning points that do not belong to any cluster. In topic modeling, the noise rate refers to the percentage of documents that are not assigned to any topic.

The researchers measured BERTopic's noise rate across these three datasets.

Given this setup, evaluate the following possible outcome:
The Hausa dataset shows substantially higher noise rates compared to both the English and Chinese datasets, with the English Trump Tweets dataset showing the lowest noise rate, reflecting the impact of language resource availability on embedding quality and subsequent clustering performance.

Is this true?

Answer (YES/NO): YES